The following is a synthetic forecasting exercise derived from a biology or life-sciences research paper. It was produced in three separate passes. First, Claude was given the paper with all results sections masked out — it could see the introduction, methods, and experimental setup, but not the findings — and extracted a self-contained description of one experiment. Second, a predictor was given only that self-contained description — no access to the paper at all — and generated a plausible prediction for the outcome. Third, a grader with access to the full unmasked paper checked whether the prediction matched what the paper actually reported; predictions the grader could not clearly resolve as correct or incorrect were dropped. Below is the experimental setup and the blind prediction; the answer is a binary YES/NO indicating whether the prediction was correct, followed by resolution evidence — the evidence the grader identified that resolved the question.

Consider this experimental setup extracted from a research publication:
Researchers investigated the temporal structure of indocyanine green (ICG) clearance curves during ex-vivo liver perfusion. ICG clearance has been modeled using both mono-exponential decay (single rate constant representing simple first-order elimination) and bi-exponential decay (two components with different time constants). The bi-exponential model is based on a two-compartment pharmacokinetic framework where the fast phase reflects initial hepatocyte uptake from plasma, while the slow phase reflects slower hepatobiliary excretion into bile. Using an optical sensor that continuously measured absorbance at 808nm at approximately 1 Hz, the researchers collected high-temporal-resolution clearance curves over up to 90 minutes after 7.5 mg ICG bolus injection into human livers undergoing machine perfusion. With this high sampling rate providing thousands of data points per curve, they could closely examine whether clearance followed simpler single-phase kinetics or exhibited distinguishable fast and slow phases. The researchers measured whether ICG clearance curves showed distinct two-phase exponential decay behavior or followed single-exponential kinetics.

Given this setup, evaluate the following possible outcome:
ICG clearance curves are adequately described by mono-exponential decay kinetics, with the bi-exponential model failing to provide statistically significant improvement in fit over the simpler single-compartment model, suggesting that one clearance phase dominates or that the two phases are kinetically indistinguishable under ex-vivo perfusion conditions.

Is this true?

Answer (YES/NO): NO